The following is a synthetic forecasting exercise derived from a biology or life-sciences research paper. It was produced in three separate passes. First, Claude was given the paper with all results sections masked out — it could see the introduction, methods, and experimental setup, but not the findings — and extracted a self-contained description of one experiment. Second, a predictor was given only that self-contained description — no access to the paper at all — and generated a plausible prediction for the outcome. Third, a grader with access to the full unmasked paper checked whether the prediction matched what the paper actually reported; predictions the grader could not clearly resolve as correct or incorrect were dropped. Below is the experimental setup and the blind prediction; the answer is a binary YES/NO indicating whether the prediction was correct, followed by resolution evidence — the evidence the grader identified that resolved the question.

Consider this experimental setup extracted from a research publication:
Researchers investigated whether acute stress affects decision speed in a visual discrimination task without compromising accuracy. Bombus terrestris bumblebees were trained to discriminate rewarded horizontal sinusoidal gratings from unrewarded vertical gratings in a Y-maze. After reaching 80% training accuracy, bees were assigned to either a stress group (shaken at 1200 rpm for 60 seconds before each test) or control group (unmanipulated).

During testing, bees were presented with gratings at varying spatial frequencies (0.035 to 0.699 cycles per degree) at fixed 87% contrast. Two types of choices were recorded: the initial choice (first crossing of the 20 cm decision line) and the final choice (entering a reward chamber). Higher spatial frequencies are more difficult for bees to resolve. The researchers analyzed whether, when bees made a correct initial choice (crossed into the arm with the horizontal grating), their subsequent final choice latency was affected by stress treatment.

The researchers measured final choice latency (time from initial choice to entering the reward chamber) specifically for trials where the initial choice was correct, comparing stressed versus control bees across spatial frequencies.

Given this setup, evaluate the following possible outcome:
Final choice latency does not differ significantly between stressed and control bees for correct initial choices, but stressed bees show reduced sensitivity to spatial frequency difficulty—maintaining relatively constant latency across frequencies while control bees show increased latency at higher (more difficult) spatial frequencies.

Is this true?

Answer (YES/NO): NO